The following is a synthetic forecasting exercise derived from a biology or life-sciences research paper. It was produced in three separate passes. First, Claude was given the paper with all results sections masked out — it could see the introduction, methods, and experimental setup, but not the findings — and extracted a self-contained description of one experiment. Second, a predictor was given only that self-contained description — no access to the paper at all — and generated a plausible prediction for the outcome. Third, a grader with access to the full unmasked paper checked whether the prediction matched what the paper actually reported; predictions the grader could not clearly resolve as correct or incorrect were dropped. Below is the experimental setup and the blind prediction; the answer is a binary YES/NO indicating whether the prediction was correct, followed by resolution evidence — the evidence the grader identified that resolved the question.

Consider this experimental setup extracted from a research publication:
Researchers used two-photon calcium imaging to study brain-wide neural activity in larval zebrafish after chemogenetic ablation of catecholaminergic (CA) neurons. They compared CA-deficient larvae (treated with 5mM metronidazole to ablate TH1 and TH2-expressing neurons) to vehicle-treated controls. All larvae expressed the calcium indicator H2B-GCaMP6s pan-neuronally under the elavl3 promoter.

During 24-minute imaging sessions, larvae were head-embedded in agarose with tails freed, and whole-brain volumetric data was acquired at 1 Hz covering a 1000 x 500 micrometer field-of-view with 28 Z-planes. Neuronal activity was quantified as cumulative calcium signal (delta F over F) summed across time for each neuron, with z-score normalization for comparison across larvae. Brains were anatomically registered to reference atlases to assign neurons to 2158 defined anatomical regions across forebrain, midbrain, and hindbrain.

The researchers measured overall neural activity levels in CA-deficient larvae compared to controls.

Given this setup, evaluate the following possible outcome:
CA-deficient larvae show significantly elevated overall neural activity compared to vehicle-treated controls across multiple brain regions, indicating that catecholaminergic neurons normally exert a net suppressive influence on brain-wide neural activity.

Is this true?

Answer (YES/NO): NO